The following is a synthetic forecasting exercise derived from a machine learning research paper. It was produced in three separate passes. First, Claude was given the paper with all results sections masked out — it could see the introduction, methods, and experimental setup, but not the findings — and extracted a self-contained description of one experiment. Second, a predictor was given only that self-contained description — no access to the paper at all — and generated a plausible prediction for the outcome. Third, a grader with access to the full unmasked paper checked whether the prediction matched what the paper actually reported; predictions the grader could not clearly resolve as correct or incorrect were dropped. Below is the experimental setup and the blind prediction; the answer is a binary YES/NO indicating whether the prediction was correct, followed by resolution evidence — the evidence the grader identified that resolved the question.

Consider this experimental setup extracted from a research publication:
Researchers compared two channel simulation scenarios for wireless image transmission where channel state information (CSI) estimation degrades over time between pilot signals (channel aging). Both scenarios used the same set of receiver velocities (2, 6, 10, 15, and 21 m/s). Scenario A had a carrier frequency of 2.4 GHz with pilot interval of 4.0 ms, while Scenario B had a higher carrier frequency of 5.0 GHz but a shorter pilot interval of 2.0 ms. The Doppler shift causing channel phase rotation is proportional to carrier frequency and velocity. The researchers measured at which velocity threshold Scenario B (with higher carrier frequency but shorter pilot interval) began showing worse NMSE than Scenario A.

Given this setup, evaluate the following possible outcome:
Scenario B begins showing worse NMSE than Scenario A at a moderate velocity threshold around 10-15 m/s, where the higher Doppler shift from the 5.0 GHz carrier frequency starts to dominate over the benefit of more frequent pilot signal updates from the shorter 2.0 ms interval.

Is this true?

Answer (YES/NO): YES